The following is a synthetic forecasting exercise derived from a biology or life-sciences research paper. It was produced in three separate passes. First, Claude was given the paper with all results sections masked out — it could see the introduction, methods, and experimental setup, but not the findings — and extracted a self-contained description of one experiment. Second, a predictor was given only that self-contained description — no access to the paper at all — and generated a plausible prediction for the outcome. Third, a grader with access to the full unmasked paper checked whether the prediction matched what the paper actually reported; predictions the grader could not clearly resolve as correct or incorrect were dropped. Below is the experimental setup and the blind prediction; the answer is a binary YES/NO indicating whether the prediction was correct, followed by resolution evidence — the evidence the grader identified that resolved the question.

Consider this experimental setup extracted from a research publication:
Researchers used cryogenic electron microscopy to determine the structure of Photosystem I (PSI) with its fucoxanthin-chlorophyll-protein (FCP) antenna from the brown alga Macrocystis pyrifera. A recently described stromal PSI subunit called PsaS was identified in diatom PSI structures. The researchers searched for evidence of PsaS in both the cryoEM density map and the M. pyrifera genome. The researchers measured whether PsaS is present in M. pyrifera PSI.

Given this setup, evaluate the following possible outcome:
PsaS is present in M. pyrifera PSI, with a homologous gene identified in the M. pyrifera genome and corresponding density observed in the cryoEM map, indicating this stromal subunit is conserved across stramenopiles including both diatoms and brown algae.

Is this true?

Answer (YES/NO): NO